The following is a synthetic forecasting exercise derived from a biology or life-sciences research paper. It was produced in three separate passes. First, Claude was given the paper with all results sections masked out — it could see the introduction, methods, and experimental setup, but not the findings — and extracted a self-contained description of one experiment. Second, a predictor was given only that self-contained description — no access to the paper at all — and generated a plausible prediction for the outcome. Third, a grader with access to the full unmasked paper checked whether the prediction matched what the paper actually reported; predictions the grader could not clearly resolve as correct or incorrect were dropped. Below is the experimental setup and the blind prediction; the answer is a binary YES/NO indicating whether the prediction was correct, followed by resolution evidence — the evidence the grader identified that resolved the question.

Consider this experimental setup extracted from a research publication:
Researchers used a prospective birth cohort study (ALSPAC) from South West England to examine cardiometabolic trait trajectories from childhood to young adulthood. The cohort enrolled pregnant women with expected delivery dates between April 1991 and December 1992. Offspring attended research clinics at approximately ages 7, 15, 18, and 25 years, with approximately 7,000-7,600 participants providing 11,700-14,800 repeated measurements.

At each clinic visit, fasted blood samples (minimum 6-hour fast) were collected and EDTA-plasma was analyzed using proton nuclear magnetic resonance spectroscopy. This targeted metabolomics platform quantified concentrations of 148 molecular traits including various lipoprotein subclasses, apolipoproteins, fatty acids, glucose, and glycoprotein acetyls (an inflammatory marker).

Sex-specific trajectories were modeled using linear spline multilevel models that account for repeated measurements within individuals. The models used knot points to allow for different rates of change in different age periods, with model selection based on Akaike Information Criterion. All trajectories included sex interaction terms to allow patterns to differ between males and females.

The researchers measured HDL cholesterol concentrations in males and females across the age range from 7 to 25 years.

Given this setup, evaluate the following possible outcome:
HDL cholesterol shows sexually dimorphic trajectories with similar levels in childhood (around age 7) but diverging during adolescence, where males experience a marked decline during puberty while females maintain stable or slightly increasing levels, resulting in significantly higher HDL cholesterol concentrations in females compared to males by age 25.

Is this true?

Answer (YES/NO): NO